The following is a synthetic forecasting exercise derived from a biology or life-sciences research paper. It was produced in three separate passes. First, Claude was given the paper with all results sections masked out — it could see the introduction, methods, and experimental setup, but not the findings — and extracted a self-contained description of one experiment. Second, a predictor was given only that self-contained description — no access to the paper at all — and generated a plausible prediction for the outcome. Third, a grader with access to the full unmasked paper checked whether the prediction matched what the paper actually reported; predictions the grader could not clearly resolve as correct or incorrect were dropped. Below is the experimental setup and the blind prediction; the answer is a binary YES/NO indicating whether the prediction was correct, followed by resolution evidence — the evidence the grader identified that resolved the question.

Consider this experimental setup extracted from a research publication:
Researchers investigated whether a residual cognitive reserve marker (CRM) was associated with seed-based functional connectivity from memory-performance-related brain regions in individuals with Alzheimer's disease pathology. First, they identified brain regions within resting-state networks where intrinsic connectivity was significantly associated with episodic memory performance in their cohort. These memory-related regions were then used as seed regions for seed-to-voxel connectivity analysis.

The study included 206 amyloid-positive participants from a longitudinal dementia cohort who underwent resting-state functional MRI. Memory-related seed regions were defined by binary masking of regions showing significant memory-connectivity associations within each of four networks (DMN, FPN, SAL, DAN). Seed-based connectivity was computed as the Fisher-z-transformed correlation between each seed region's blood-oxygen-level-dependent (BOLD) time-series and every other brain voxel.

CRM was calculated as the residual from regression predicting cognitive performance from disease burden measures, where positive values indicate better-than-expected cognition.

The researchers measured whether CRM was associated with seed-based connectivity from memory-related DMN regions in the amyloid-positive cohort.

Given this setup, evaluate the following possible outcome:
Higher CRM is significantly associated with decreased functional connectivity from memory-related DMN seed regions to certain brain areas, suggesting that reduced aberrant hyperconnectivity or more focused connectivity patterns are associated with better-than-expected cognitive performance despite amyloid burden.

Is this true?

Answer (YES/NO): NO